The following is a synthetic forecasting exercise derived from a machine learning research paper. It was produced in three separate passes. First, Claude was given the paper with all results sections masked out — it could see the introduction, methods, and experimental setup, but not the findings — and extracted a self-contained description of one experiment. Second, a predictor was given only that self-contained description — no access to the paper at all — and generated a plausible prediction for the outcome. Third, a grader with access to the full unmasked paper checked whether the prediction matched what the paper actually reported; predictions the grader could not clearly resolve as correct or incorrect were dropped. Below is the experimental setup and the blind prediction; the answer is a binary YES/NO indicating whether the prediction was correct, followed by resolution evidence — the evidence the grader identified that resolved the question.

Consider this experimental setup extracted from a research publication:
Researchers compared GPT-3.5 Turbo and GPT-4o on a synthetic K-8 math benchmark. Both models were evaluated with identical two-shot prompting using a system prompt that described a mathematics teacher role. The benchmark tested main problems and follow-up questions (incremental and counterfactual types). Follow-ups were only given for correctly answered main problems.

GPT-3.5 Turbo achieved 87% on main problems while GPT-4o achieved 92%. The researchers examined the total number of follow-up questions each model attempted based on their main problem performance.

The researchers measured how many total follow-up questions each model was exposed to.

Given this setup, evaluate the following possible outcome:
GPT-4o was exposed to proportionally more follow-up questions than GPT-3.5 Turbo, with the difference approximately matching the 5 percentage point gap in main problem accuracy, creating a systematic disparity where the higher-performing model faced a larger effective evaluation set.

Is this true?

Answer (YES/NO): NO